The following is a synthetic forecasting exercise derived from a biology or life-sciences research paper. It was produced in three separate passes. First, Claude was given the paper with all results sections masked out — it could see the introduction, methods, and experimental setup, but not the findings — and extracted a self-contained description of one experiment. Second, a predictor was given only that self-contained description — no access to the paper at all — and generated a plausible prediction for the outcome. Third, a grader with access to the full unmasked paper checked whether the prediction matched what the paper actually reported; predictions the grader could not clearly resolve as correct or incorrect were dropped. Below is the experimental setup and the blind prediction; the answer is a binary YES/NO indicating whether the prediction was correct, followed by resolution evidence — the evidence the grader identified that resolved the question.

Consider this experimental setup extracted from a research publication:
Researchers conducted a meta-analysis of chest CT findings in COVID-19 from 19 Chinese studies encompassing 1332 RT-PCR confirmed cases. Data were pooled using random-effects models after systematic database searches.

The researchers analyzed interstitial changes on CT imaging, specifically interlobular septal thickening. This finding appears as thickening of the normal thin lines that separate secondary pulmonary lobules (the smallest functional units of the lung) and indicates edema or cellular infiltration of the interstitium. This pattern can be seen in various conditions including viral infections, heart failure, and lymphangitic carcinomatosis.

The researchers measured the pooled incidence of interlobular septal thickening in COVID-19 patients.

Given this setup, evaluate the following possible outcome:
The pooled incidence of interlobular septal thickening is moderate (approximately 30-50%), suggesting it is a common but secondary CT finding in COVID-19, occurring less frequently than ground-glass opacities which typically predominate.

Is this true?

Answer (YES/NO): NO